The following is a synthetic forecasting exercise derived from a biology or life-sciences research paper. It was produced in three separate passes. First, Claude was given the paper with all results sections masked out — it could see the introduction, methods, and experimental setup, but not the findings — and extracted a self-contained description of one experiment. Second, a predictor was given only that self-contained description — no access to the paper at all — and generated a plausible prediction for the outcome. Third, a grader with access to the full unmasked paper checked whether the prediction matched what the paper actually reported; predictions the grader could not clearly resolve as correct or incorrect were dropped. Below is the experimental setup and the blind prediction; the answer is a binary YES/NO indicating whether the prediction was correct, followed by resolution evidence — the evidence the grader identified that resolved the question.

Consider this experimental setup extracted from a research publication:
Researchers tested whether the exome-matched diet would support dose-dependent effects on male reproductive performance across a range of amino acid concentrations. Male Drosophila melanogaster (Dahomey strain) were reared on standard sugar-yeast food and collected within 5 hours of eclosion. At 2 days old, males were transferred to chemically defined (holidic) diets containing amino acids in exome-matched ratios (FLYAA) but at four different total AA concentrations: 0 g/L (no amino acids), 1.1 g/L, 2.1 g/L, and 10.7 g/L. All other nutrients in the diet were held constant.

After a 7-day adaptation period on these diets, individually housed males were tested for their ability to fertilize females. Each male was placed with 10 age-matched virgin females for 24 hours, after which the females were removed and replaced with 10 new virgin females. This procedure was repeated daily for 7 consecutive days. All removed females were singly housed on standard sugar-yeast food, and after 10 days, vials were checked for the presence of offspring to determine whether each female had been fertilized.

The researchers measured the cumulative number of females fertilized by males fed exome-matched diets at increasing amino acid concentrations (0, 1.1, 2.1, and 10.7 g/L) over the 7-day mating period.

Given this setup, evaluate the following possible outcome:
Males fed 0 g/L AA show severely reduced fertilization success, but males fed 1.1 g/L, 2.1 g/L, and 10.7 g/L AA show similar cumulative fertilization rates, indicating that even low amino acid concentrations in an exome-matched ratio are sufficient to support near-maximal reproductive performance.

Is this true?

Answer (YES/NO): NO